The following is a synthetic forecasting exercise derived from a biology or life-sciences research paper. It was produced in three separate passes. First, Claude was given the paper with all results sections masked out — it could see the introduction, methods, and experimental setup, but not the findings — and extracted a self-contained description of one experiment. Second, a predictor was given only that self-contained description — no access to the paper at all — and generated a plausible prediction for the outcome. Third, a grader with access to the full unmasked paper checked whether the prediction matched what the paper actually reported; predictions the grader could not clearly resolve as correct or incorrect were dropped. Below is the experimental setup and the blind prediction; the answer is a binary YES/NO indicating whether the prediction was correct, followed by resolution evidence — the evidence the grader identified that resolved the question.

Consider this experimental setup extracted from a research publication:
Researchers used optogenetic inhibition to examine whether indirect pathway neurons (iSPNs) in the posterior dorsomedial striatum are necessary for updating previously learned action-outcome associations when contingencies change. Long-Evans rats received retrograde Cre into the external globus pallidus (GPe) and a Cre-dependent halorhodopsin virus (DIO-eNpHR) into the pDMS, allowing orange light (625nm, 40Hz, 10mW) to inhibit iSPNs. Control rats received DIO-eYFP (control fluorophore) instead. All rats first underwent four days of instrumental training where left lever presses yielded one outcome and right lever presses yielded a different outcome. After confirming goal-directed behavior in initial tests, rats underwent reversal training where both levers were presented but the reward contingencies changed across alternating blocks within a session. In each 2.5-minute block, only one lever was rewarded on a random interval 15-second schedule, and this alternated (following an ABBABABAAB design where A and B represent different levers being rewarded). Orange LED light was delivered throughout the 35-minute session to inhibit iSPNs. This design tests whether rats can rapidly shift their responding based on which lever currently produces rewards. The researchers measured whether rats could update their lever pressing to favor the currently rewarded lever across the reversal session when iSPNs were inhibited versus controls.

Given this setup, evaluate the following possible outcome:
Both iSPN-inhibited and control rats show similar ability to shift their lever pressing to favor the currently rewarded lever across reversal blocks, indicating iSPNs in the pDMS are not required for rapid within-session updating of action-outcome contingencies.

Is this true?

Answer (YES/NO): NO